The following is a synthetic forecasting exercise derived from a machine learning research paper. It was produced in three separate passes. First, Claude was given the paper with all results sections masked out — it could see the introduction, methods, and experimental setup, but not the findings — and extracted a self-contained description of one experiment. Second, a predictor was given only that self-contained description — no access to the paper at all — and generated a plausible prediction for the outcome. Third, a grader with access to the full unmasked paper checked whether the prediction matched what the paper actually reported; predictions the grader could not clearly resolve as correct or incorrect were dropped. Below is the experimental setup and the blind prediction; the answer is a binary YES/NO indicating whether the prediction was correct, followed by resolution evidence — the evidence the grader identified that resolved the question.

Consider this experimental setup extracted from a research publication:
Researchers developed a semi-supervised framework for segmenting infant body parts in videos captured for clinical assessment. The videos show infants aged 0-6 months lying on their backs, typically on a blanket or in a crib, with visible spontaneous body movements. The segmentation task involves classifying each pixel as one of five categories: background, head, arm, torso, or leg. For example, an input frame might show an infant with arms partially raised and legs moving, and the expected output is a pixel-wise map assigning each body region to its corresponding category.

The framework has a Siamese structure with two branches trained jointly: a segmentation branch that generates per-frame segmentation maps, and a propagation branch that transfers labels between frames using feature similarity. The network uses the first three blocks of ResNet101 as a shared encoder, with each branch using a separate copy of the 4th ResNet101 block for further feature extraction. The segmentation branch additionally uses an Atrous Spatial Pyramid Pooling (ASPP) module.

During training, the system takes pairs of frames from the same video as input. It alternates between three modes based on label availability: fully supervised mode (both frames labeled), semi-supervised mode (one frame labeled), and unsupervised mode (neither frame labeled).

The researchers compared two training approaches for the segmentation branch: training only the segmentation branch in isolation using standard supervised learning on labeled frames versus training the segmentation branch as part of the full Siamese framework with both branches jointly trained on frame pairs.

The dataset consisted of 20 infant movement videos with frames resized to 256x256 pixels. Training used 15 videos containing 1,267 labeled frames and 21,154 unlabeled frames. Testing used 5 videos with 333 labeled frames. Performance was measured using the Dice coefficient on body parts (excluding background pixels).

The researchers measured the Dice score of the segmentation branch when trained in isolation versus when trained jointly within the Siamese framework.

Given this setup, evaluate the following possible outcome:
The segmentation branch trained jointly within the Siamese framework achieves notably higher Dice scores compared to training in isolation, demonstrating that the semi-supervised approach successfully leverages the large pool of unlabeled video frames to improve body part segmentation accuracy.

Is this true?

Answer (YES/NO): NO